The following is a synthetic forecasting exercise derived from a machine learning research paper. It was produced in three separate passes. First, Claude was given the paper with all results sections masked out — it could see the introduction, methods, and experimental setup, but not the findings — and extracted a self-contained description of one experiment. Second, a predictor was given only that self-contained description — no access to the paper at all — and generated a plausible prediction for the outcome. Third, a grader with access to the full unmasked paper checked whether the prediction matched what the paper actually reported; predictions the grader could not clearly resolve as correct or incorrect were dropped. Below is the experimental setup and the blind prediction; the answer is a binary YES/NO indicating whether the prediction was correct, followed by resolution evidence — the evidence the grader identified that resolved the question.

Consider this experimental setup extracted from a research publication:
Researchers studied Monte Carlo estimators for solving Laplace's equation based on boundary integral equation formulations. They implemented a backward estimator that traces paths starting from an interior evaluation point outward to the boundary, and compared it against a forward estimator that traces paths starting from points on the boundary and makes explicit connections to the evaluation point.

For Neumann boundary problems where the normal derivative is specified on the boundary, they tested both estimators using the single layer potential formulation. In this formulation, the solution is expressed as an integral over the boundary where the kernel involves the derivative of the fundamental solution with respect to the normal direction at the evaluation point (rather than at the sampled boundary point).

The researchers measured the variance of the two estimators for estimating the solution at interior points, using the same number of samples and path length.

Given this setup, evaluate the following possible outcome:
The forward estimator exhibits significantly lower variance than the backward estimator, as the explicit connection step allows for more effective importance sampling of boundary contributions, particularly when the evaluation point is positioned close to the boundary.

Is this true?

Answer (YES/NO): NO